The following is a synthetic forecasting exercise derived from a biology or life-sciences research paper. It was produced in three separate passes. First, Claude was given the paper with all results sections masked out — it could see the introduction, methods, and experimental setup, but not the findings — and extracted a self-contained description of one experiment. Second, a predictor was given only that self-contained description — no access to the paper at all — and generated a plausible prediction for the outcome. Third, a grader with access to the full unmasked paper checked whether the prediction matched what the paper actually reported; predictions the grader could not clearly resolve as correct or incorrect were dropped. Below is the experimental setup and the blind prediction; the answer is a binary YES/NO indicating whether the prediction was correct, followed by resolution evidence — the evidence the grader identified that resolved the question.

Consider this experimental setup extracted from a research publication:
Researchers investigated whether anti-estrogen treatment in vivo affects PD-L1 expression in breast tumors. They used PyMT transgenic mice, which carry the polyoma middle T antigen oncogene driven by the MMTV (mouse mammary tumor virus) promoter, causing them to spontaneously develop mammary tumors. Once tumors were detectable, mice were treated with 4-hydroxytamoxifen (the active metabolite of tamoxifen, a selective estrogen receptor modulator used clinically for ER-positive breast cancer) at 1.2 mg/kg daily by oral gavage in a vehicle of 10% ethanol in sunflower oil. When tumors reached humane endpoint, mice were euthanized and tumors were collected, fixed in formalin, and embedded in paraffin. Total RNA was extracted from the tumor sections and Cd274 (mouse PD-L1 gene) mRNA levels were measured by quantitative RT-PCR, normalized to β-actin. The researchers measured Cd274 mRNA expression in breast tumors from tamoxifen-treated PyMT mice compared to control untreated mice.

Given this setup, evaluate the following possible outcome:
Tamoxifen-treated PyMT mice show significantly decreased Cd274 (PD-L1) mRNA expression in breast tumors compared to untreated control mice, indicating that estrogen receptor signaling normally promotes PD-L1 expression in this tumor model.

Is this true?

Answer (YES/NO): NO